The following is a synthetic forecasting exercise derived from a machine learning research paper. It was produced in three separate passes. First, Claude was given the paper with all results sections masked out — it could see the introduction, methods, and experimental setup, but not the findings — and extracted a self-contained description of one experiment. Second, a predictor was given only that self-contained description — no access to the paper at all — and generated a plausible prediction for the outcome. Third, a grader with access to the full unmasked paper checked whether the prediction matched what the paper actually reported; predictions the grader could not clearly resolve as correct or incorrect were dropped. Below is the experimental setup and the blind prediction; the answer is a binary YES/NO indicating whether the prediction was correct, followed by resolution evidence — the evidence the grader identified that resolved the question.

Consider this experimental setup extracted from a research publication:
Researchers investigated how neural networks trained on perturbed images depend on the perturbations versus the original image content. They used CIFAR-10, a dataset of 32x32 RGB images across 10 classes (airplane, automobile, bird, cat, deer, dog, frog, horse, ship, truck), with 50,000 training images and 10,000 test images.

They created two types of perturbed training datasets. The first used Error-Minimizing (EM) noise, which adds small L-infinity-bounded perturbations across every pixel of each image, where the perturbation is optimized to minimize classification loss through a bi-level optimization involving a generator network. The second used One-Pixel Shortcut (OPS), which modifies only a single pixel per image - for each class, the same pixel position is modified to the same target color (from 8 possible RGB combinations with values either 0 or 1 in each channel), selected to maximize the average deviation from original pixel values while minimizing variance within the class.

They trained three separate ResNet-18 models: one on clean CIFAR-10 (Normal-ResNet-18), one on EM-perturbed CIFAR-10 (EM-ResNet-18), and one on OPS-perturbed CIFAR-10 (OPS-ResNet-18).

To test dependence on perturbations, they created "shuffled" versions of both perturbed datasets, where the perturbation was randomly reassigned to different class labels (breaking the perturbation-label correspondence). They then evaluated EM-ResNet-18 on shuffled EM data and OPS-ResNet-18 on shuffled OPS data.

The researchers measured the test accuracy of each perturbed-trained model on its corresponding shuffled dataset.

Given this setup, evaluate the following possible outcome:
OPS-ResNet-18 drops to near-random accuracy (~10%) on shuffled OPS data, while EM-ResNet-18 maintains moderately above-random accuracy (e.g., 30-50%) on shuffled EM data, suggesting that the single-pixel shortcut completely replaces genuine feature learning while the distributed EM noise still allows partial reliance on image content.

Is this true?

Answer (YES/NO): NO